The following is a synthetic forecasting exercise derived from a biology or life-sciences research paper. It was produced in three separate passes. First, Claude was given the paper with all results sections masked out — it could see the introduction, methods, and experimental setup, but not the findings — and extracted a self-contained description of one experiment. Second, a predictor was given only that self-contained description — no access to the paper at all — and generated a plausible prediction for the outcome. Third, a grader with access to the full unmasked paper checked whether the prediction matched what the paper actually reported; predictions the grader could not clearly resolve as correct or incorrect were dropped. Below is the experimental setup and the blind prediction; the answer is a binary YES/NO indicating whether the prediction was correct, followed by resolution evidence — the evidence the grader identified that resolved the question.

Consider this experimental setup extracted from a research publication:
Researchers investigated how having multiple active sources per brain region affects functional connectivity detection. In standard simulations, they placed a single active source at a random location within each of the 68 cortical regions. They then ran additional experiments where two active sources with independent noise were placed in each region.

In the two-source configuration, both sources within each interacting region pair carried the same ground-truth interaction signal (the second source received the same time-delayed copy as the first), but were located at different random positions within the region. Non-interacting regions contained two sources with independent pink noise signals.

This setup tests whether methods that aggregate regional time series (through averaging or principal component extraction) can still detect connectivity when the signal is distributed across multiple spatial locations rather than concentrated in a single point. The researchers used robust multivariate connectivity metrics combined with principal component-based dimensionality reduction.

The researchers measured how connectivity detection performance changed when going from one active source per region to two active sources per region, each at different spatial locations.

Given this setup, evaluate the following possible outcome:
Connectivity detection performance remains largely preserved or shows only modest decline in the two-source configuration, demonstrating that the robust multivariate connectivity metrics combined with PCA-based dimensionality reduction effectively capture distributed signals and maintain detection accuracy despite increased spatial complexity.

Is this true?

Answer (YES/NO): YES